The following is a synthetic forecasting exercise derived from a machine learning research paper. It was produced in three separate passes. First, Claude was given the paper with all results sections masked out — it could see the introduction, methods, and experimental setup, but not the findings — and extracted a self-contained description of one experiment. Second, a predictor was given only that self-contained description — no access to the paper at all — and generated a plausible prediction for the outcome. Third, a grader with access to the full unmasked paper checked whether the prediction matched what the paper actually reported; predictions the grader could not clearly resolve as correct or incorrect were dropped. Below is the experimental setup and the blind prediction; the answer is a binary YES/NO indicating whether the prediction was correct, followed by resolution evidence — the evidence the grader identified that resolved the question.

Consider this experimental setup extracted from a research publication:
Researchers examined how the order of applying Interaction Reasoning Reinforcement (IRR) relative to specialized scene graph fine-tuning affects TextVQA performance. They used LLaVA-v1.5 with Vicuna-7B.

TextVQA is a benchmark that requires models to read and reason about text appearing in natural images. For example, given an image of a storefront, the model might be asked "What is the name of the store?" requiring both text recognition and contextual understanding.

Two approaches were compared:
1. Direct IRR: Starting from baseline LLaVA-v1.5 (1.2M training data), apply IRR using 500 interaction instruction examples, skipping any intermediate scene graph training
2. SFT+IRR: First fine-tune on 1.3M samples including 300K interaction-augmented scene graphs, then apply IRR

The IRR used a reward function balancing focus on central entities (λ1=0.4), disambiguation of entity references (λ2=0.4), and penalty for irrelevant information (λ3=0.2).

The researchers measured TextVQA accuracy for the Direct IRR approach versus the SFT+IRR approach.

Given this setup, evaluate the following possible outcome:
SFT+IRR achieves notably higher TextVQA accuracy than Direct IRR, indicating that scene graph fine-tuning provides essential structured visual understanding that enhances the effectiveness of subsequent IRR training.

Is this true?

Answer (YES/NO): NO